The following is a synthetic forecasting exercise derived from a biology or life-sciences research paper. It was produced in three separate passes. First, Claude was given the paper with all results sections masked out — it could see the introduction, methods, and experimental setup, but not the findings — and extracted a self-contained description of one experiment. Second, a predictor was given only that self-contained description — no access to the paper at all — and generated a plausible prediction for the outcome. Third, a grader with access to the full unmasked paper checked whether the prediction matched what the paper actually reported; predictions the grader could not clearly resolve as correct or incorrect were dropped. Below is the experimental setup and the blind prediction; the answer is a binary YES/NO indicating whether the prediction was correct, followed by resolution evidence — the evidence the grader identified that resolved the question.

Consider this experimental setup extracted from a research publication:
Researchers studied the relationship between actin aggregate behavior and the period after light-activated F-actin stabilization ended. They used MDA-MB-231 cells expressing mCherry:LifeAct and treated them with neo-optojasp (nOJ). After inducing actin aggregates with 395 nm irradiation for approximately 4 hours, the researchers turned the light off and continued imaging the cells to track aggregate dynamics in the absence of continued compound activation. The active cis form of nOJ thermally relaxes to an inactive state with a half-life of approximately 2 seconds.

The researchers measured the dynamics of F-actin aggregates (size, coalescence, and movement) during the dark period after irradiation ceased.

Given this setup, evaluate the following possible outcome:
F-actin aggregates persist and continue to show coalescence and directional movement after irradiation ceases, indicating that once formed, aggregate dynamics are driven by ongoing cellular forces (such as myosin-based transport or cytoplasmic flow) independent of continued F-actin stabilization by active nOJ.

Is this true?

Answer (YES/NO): YES